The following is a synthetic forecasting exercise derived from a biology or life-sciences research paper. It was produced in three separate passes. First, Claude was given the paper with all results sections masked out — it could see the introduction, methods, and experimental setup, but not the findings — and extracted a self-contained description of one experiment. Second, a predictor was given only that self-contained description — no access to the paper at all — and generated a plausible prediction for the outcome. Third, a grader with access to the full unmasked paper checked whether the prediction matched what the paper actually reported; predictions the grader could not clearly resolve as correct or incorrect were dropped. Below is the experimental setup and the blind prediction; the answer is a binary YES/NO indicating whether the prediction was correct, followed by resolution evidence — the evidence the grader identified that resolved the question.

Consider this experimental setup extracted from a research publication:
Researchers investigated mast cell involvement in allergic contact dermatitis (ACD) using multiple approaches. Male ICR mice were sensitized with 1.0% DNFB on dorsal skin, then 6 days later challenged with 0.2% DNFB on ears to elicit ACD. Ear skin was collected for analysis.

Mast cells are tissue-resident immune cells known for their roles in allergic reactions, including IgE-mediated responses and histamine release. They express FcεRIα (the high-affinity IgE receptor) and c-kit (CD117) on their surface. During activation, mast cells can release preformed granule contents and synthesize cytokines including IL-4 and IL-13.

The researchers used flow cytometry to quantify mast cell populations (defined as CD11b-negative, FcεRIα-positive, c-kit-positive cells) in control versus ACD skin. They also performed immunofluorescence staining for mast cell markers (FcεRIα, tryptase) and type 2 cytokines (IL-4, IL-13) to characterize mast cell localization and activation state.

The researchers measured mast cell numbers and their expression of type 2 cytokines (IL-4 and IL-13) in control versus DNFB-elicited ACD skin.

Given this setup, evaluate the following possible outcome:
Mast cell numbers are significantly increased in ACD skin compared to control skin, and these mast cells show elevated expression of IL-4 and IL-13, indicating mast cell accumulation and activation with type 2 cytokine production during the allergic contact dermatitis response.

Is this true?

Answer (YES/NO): NO